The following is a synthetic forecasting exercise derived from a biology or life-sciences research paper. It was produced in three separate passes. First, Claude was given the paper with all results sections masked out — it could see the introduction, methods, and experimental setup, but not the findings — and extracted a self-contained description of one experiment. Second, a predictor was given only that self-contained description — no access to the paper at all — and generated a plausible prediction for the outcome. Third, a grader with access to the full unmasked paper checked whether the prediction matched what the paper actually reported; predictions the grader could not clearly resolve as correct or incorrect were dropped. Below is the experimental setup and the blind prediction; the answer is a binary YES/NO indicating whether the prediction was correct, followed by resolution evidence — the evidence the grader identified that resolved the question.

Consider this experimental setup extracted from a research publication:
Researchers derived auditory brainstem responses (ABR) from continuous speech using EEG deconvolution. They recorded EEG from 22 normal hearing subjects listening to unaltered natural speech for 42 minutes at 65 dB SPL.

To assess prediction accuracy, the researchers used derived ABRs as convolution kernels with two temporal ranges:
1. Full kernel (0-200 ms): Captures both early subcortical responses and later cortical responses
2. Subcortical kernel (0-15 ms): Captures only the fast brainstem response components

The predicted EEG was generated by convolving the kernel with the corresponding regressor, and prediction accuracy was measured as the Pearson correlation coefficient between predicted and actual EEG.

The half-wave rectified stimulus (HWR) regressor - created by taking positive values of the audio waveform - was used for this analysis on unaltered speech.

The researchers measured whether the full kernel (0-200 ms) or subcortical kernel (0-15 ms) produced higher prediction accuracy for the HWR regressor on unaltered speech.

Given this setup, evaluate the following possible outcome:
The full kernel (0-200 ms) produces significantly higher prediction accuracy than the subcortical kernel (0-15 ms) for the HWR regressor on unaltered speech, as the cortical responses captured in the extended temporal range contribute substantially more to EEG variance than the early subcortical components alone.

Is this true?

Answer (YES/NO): YES